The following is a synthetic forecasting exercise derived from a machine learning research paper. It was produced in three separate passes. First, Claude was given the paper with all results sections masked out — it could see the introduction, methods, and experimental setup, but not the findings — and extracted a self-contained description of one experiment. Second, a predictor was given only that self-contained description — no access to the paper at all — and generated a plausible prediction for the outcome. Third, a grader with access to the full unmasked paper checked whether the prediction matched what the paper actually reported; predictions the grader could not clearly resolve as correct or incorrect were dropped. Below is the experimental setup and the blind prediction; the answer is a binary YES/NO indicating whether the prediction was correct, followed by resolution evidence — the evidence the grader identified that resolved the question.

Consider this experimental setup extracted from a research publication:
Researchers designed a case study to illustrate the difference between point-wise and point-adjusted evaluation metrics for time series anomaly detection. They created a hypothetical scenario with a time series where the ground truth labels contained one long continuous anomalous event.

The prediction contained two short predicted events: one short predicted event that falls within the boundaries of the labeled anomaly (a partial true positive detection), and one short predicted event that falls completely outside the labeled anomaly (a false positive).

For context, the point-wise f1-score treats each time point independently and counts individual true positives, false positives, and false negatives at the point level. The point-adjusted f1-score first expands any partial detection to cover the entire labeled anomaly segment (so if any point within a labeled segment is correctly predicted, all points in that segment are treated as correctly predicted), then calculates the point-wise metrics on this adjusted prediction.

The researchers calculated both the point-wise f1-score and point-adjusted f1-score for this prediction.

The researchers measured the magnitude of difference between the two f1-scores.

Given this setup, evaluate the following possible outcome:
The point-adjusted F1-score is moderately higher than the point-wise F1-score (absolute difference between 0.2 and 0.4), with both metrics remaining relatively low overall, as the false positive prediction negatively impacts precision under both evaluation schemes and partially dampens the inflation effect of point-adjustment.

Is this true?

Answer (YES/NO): NO